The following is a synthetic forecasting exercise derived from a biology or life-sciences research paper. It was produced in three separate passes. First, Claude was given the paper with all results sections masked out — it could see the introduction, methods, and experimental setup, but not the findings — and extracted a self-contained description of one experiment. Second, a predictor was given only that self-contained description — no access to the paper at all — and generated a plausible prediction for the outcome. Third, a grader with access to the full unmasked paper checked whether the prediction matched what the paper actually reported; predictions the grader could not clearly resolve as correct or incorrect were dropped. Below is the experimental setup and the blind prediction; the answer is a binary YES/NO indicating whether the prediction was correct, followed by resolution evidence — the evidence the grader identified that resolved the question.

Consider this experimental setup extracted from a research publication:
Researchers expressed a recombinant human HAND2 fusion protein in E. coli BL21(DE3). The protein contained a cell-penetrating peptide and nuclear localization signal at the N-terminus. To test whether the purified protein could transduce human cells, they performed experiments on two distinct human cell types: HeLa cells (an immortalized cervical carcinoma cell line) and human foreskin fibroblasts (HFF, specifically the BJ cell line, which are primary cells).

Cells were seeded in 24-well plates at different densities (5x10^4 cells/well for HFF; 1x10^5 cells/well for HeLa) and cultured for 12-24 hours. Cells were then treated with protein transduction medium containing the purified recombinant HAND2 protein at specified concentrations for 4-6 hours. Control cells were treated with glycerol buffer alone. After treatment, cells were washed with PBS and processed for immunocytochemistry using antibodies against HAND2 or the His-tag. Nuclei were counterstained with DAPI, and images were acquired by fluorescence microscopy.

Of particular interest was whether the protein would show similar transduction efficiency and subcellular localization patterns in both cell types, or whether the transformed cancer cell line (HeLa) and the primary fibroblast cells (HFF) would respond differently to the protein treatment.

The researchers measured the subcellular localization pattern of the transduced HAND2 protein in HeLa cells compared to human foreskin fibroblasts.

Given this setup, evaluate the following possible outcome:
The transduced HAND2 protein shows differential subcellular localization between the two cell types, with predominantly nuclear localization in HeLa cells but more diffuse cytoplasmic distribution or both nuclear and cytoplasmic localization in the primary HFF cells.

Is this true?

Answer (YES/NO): NO